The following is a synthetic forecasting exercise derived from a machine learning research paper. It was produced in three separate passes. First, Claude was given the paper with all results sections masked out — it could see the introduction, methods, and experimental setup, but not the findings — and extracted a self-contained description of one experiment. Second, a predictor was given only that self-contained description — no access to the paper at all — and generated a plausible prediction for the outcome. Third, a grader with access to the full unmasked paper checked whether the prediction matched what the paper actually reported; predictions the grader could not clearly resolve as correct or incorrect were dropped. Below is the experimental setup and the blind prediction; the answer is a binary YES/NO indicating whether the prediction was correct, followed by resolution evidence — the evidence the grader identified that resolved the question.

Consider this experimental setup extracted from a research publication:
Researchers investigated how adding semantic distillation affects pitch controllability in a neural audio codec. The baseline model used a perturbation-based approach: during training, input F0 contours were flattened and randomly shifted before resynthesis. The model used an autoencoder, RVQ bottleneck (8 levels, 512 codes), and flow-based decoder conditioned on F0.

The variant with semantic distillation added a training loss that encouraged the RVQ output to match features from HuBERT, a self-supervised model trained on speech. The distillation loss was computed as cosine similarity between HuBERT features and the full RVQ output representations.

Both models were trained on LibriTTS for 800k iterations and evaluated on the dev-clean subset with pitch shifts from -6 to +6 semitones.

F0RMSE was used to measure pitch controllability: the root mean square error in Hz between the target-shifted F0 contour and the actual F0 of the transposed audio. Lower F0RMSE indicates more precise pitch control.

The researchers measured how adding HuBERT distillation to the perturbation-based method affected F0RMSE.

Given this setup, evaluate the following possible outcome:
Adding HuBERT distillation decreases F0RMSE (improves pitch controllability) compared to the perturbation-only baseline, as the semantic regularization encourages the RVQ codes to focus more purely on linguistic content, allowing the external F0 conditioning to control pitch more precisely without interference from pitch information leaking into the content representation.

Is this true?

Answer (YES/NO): NO